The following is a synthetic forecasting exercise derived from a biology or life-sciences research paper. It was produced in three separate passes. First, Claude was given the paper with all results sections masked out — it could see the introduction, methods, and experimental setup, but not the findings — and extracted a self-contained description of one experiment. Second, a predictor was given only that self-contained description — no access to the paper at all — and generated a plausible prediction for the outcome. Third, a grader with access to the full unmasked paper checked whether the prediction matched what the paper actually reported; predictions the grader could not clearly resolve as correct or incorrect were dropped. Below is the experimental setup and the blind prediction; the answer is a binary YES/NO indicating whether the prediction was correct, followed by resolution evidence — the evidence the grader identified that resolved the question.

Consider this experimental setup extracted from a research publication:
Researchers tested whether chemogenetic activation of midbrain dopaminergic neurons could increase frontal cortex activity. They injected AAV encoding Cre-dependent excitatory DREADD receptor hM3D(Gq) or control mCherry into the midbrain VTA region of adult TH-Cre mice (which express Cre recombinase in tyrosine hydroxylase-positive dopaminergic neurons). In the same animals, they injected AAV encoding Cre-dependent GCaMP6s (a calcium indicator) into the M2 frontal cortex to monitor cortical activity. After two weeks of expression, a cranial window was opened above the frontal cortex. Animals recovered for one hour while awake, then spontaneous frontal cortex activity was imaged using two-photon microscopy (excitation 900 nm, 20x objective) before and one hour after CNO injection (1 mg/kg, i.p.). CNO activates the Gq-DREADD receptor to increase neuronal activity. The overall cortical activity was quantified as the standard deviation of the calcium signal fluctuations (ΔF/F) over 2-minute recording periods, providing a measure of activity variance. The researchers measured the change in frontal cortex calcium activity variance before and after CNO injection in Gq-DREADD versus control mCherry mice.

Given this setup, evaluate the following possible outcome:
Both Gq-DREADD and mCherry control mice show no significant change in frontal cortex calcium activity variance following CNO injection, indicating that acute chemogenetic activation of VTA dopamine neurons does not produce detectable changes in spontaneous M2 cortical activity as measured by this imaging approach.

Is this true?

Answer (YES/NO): NO